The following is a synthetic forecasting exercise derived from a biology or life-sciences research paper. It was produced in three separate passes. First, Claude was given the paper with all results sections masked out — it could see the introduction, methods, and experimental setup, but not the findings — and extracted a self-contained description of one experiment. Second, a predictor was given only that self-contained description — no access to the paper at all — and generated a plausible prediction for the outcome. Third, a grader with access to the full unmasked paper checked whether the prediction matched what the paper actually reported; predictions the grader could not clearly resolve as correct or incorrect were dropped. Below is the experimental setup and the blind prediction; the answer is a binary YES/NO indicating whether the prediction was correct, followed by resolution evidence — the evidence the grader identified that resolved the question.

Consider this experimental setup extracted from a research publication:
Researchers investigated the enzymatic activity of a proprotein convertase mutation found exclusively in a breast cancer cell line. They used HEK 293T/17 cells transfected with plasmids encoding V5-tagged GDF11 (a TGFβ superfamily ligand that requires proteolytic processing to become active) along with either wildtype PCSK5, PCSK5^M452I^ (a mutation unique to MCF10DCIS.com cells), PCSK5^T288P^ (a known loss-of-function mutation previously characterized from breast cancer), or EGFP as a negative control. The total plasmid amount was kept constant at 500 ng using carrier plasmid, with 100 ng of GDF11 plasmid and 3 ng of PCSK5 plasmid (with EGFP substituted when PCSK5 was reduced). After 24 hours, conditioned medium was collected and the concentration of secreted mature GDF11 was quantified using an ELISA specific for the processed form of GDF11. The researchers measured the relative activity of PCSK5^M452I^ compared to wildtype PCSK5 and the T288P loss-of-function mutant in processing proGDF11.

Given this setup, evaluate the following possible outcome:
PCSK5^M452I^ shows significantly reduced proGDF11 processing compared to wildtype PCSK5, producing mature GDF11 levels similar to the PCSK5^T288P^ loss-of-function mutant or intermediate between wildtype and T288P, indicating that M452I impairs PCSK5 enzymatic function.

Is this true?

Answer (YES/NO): YES